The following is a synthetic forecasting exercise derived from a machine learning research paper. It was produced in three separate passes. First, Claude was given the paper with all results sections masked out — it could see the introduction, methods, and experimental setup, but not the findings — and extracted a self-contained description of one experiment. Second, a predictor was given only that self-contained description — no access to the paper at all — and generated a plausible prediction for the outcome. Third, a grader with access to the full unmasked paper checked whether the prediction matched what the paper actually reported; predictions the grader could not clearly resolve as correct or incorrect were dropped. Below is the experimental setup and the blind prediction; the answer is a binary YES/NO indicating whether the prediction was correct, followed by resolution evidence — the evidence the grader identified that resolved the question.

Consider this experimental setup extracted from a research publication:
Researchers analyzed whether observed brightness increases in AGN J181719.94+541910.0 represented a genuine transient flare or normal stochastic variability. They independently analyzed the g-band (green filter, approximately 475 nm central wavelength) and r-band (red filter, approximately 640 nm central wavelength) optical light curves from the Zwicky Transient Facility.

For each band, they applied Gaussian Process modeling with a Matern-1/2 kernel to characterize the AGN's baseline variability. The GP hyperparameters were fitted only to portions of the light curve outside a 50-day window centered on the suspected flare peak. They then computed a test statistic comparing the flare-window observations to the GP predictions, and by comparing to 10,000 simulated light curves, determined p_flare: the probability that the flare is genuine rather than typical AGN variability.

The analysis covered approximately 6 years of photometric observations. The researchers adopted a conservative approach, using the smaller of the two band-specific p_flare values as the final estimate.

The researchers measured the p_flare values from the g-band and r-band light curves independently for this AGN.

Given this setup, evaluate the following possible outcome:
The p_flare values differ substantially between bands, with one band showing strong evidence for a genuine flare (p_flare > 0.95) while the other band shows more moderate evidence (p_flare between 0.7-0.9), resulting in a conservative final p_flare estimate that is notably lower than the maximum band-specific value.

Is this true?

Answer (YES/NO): NO